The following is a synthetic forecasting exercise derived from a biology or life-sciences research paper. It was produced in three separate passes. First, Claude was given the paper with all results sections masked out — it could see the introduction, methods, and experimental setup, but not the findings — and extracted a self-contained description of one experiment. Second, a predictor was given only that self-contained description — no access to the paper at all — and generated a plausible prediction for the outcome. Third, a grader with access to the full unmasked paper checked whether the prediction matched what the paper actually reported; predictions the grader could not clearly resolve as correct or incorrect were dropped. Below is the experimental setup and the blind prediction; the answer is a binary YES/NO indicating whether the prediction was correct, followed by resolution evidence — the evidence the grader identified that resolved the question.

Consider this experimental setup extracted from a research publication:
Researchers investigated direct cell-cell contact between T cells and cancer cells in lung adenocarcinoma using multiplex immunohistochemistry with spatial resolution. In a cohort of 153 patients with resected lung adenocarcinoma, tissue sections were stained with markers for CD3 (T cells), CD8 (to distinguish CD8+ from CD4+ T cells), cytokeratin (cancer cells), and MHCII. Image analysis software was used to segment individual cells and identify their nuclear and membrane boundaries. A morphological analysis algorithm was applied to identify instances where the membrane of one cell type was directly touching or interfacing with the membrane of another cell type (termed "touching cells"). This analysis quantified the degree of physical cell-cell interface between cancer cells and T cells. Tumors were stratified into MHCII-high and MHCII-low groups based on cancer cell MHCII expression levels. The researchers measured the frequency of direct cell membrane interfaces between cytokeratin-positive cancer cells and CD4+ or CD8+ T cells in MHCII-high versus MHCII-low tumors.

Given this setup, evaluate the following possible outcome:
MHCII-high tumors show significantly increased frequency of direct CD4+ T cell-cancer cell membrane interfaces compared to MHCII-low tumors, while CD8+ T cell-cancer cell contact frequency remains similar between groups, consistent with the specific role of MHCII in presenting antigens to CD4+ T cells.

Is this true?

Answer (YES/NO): NO